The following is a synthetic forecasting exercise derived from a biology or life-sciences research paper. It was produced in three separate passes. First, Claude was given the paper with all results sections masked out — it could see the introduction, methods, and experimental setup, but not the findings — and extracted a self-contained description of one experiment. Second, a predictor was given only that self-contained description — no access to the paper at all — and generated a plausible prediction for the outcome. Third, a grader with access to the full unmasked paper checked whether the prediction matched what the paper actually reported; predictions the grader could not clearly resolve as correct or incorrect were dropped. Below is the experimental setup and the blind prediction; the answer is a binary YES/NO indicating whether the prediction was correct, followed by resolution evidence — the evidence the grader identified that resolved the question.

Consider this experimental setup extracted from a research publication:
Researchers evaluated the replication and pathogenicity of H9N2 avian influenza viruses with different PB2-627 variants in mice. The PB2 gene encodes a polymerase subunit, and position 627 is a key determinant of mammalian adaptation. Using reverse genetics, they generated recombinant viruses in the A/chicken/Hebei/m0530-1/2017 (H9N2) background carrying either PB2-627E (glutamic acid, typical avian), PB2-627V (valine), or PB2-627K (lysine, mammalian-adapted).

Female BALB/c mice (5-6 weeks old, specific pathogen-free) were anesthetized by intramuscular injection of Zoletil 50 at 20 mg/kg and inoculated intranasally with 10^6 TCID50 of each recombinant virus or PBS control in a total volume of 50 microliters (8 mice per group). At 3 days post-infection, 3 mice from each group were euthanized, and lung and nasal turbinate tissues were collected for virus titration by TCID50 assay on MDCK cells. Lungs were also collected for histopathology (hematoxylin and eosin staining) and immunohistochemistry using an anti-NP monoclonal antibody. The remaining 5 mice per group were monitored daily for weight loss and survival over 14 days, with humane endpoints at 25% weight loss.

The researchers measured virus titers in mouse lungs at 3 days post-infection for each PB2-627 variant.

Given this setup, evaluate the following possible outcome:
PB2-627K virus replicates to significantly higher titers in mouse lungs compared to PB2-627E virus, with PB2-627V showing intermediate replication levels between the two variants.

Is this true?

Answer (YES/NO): NO